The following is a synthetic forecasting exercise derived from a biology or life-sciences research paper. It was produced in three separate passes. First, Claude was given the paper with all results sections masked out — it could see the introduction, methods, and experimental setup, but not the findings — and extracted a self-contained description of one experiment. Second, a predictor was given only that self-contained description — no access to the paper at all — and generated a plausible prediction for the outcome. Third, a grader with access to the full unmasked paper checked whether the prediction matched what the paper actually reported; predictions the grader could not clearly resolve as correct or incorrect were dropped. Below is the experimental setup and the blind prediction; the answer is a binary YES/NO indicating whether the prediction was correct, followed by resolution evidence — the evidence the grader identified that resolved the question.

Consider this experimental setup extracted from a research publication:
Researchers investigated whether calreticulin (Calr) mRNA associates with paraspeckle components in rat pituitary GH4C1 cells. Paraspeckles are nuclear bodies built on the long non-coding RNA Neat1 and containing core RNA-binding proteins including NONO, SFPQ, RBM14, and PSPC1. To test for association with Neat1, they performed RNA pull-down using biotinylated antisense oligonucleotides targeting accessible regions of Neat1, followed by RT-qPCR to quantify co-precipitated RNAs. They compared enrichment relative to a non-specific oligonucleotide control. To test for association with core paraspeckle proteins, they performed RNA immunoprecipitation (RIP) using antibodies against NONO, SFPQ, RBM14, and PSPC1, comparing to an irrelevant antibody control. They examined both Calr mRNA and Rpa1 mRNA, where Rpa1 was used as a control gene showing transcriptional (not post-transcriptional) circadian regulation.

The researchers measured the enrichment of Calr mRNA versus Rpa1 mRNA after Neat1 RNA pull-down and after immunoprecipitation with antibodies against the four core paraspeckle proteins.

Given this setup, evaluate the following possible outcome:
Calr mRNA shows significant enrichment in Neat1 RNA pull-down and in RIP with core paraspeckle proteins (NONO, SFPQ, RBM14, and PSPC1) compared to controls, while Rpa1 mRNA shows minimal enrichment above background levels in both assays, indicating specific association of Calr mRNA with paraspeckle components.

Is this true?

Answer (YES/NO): YES